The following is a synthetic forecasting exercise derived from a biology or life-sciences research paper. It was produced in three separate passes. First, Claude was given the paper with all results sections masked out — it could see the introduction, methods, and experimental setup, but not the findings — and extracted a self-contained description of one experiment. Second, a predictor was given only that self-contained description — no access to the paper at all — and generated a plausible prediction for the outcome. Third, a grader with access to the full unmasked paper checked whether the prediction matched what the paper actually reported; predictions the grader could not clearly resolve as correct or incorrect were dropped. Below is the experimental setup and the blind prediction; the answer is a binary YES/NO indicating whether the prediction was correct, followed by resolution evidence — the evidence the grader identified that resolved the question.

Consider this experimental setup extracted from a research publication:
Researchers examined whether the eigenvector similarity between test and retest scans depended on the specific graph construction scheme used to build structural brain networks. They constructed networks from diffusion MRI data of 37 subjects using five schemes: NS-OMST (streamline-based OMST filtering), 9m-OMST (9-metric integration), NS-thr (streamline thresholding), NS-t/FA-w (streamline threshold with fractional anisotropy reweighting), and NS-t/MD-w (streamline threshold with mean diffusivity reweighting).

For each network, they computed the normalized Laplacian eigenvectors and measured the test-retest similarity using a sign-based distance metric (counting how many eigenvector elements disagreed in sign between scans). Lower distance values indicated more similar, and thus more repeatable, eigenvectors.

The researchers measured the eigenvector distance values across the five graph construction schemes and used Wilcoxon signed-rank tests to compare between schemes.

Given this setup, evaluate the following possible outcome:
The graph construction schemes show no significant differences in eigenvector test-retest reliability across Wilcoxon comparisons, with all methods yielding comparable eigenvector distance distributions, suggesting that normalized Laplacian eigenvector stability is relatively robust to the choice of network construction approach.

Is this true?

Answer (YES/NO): NO